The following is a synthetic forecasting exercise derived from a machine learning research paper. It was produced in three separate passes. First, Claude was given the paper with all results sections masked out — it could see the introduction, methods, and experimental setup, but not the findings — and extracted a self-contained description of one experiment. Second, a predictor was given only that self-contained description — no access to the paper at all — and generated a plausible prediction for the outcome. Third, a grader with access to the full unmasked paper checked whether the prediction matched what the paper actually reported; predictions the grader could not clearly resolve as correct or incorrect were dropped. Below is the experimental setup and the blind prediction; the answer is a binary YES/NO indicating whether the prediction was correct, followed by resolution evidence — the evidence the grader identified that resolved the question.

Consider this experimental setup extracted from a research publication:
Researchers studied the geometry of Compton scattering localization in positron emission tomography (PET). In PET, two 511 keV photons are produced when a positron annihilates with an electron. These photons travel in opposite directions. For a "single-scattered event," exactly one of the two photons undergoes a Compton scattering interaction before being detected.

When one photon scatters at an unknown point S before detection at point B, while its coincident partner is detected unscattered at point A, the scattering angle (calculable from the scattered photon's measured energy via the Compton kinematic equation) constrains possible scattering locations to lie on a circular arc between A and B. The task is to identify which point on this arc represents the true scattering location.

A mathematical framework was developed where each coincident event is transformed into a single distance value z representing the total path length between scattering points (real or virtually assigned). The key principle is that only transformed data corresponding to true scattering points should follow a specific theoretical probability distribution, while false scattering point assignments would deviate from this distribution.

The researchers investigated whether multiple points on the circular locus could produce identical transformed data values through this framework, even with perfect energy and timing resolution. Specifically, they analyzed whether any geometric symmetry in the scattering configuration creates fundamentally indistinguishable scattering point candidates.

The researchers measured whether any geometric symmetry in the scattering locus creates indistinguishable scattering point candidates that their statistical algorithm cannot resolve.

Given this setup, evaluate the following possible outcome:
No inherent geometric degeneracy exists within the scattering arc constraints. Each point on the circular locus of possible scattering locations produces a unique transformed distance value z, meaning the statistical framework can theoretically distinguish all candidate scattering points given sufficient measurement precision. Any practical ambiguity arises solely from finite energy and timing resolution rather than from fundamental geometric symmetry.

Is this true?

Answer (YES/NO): NO